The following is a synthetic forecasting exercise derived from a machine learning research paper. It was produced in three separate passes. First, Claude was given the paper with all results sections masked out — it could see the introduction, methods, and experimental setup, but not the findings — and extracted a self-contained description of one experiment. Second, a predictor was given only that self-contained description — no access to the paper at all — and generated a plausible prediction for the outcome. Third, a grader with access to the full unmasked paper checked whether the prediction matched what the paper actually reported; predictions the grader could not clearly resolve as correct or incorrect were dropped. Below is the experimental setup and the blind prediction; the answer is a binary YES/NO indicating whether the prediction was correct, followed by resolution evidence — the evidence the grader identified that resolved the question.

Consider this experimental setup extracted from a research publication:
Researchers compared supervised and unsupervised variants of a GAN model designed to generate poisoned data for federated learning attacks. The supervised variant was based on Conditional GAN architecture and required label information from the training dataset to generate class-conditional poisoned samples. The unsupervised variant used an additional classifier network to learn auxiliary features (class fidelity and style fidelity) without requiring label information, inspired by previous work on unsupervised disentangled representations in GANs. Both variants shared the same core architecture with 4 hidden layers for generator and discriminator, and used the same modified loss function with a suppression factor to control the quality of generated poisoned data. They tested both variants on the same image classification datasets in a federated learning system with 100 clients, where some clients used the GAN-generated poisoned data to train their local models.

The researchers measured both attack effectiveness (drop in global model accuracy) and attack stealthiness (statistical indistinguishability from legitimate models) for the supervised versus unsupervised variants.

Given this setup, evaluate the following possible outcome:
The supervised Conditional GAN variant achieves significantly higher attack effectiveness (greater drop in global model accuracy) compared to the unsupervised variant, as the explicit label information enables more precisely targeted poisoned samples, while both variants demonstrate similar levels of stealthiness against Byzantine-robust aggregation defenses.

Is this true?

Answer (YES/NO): NO